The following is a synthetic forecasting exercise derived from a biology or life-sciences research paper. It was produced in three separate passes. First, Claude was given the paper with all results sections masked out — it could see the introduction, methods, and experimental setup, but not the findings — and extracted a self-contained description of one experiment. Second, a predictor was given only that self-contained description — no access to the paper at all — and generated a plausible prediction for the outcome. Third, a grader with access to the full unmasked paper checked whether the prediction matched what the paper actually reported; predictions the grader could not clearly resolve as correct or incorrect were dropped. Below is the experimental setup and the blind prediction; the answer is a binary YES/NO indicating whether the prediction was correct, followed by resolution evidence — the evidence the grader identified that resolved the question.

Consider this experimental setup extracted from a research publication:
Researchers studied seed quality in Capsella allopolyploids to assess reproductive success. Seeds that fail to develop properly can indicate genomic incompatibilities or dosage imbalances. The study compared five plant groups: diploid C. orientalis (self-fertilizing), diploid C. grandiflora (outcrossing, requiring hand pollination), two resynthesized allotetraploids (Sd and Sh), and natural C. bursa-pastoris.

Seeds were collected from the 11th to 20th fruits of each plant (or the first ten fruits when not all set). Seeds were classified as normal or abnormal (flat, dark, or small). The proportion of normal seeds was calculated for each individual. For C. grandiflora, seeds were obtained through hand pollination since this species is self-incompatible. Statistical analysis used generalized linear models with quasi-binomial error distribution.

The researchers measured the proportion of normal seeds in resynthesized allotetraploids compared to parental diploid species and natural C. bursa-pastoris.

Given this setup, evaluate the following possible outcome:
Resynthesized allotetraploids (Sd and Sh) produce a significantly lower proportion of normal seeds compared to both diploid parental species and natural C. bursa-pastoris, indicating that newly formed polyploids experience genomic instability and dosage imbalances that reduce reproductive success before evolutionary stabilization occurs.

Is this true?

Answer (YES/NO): YES